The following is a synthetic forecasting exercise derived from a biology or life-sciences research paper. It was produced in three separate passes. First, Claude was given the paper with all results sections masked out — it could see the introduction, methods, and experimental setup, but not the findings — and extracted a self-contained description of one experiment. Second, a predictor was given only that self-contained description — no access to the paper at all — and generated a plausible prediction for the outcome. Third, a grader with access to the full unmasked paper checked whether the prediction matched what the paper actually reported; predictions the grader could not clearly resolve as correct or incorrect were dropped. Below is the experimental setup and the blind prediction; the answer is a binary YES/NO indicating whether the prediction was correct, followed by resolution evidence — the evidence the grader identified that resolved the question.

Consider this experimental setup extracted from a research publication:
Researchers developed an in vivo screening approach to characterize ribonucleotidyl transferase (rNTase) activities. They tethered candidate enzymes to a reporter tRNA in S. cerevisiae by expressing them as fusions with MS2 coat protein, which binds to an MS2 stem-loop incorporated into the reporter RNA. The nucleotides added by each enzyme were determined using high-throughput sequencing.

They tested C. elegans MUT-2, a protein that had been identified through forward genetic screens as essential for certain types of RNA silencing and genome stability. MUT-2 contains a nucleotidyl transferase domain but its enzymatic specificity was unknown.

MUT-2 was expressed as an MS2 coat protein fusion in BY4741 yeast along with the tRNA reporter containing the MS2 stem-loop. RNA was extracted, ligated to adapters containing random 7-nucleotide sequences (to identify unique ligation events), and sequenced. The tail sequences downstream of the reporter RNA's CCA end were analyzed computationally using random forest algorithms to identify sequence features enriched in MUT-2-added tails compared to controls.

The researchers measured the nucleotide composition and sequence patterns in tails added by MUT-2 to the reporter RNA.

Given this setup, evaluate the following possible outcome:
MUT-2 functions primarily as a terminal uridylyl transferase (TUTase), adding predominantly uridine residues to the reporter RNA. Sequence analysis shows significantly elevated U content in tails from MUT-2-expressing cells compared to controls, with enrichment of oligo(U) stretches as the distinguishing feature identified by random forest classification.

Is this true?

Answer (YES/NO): NO